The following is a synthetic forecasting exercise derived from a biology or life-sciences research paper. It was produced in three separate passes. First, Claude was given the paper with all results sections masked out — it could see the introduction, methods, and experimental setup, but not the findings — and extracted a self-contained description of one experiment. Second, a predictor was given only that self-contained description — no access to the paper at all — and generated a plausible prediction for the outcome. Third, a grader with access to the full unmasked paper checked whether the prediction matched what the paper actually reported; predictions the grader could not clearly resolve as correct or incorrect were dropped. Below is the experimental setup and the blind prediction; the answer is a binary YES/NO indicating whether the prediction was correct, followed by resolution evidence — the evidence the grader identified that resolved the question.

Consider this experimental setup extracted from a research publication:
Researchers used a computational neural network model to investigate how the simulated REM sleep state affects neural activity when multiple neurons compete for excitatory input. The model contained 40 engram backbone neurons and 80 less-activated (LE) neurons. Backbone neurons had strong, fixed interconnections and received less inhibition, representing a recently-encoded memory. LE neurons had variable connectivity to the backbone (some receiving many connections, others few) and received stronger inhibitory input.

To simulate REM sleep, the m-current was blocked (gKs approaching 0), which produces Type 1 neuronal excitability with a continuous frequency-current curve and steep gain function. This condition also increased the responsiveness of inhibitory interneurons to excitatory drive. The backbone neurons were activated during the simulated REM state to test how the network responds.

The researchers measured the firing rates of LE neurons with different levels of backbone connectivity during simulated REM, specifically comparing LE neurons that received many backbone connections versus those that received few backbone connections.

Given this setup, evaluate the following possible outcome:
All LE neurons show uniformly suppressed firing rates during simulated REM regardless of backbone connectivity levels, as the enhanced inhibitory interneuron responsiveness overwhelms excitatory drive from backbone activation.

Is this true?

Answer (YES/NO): NO